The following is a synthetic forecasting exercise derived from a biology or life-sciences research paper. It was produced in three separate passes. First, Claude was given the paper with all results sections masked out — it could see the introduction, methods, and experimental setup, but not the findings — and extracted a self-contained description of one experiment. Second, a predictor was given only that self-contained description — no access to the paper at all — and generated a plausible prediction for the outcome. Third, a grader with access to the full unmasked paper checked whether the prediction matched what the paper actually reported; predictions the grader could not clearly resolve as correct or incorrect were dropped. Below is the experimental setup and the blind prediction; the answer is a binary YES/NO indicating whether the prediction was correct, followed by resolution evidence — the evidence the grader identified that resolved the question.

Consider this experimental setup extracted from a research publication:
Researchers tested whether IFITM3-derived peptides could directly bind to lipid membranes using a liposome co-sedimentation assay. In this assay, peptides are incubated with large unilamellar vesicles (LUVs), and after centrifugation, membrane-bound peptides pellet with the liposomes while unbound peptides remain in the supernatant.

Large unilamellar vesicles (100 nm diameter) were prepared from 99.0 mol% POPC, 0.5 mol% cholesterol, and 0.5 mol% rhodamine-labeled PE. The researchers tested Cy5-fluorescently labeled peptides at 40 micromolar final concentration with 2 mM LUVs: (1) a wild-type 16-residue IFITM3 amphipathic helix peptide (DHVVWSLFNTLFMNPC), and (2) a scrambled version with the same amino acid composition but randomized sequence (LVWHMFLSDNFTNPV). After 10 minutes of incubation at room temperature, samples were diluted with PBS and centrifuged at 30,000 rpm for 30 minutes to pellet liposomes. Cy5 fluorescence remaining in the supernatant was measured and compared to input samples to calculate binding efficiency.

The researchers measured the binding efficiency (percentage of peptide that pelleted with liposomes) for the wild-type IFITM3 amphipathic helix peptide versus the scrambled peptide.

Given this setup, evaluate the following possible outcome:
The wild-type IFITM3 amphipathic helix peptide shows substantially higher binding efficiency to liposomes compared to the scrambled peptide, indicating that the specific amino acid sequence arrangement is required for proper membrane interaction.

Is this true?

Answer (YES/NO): NO